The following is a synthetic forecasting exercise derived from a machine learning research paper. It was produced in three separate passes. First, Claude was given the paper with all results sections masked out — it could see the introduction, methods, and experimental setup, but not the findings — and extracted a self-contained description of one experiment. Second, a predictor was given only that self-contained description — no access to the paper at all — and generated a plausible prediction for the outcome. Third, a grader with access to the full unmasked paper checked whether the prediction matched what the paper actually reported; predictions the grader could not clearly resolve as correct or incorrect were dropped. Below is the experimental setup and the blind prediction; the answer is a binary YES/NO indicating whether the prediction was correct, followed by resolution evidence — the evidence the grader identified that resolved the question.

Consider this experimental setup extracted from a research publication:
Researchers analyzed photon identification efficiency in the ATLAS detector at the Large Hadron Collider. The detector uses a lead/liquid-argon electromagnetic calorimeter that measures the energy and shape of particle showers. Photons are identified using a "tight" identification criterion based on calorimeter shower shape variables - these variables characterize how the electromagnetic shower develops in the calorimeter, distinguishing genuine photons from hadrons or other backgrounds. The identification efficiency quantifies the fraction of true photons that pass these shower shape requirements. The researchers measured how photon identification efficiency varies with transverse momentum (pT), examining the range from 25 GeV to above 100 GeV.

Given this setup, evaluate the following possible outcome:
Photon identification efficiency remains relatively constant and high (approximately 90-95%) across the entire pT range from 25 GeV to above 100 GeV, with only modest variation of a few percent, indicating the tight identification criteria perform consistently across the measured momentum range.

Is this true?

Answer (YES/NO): NO